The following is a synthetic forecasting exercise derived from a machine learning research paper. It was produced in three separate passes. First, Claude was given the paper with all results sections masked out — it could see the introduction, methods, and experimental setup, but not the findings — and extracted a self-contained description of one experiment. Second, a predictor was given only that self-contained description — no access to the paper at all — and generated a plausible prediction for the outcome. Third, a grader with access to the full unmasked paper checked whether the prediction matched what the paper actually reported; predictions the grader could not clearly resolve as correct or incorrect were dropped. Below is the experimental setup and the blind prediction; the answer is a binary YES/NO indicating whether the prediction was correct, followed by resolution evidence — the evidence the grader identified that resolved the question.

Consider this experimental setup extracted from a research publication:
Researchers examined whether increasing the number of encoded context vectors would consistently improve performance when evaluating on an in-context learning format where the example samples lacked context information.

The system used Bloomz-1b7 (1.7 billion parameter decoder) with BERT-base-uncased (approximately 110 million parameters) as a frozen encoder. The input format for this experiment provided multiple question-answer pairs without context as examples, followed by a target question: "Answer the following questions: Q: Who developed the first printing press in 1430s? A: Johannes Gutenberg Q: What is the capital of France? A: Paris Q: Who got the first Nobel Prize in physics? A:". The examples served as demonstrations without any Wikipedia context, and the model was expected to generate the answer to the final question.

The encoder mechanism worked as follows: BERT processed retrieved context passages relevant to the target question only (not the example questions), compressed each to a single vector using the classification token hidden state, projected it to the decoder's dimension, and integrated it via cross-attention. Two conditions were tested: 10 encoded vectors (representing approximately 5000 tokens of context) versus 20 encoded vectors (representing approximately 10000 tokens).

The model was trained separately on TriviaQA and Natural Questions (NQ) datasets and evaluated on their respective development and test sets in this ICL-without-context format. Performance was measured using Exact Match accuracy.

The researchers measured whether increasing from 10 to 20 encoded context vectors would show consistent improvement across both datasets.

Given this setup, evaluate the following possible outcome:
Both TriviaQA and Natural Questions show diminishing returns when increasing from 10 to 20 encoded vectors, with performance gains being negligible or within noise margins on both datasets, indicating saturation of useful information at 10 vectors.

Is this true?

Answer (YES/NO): NO